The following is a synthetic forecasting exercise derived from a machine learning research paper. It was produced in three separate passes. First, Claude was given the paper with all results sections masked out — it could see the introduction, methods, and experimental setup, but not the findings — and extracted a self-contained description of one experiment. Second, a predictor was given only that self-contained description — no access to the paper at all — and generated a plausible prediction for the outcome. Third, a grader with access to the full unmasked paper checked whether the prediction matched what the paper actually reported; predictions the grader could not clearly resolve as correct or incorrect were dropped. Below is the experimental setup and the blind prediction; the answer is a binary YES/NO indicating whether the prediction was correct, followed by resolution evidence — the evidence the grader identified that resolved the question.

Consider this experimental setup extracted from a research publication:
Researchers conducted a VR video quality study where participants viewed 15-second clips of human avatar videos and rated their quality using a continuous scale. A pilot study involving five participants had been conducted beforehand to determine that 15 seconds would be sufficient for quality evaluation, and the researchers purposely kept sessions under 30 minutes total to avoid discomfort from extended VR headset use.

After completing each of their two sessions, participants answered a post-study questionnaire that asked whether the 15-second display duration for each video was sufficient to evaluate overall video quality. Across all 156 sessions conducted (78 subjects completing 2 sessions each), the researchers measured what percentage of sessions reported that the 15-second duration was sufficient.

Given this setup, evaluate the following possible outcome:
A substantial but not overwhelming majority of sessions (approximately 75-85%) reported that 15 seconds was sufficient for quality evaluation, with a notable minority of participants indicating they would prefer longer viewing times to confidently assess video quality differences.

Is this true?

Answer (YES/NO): NO